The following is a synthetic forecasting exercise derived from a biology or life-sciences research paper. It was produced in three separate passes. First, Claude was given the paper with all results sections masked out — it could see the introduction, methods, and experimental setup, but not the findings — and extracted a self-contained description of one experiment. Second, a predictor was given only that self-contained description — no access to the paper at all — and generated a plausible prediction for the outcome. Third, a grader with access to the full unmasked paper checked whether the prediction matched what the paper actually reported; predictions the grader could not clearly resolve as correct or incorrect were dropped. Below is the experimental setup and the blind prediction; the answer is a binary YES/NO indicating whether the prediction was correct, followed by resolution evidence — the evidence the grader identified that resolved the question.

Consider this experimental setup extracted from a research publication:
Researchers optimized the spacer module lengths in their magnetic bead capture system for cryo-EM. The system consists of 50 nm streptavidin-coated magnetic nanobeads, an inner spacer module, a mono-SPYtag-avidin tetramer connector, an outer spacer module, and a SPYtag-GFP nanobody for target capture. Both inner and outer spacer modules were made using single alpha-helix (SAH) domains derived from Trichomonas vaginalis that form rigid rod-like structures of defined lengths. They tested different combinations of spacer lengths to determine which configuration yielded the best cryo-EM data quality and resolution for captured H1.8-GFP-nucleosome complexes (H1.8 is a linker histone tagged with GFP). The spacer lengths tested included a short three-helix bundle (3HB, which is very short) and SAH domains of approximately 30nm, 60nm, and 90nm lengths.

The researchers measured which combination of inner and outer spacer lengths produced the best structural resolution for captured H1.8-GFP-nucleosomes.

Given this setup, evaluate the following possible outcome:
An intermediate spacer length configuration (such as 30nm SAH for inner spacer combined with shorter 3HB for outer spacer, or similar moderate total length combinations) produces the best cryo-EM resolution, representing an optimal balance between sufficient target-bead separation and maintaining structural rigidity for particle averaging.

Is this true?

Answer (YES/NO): NO